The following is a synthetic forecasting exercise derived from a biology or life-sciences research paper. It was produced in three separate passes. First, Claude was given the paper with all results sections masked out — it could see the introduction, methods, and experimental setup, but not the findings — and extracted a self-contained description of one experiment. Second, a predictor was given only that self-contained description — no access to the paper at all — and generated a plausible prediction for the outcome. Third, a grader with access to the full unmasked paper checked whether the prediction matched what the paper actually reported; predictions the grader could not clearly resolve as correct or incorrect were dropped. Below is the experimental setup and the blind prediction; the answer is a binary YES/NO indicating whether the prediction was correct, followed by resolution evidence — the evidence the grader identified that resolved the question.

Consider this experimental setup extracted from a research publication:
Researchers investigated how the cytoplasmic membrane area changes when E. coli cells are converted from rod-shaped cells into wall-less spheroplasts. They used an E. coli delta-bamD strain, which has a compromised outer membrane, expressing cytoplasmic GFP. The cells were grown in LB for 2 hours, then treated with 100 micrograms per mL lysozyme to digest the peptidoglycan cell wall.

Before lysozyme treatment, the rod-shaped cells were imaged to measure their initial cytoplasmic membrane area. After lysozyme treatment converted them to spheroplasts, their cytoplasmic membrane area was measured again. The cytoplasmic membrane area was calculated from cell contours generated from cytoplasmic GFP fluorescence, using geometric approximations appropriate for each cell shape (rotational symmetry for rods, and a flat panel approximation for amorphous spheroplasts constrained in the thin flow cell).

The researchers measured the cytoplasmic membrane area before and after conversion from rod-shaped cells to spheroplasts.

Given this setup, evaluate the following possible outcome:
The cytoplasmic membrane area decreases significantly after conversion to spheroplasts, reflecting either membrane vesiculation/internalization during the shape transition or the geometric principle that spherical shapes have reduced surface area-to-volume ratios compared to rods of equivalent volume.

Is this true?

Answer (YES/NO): NO